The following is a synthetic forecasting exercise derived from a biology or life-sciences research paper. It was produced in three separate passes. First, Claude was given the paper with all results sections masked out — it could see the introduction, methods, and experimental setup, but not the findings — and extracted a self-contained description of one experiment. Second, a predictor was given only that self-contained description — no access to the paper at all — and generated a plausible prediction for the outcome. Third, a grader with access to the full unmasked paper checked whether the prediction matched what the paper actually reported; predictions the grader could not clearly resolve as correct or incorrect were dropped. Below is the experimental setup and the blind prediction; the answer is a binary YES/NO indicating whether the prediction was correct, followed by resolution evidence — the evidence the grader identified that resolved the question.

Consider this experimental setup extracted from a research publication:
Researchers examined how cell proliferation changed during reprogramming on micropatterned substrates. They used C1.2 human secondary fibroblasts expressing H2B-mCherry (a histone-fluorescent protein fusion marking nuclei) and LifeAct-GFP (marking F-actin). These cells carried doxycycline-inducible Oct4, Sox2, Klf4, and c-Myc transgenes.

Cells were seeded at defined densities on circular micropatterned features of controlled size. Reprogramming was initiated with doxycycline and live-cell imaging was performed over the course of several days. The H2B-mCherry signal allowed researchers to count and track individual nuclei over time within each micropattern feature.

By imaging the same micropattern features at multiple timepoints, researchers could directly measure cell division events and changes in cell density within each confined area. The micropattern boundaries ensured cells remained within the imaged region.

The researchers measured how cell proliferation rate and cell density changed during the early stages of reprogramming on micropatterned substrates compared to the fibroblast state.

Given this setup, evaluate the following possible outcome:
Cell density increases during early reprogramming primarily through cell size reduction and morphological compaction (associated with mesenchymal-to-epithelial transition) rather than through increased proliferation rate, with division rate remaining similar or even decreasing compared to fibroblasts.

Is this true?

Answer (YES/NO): NO